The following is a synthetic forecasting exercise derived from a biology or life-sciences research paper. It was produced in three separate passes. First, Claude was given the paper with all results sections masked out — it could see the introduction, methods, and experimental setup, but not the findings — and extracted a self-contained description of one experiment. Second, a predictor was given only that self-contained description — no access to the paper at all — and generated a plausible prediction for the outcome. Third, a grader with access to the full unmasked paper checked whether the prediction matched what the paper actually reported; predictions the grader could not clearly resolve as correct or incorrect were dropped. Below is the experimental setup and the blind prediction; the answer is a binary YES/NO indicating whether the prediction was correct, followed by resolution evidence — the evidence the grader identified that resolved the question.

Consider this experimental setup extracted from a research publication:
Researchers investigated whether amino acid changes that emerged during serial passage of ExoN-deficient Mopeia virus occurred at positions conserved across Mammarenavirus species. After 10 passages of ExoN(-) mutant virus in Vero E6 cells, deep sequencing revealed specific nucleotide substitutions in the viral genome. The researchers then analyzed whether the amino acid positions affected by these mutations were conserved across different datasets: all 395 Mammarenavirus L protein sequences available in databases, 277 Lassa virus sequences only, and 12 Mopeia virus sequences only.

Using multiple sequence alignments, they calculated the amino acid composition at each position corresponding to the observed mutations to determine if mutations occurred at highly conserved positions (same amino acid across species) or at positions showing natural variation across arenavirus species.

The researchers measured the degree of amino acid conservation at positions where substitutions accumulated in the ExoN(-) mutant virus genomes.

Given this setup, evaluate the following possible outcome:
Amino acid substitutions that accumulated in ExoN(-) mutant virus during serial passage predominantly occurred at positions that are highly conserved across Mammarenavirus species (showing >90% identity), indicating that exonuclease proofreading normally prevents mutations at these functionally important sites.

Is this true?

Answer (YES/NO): NO